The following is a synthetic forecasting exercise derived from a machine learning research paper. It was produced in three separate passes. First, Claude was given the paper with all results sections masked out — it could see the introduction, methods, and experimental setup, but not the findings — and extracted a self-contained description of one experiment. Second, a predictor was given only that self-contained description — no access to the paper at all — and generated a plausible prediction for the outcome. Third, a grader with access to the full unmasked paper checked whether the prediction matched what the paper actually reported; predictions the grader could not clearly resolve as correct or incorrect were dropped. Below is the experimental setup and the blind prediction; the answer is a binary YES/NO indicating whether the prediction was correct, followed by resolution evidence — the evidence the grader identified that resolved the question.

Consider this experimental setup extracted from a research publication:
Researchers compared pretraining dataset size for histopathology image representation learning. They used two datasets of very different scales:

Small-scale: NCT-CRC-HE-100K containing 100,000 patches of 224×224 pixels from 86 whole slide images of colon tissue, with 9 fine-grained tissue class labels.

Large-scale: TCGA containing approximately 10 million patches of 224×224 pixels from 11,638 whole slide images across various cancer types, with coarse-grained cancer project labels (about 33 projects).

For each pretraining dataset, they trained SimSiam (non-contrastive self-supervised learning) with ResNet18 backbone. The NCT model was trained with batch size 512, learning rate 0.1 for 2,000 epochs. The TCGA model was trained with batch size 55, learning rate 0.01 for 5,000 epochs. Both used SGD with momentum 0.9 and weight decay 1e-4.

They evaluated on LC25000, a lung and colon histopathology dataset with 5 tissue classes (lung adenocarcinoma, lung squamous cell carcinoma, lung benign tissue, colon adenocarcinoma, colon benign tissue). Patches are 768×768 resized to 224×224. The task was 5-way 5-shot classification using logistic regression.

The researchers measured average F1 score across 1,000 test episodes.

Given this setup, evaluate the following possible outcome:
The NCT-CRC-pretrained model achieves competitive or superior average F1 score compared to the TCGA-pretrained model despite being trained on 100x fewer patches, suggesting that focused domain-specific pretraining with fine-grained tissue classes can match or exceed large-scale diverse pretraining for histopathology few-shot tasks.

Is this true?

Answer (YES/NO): NO